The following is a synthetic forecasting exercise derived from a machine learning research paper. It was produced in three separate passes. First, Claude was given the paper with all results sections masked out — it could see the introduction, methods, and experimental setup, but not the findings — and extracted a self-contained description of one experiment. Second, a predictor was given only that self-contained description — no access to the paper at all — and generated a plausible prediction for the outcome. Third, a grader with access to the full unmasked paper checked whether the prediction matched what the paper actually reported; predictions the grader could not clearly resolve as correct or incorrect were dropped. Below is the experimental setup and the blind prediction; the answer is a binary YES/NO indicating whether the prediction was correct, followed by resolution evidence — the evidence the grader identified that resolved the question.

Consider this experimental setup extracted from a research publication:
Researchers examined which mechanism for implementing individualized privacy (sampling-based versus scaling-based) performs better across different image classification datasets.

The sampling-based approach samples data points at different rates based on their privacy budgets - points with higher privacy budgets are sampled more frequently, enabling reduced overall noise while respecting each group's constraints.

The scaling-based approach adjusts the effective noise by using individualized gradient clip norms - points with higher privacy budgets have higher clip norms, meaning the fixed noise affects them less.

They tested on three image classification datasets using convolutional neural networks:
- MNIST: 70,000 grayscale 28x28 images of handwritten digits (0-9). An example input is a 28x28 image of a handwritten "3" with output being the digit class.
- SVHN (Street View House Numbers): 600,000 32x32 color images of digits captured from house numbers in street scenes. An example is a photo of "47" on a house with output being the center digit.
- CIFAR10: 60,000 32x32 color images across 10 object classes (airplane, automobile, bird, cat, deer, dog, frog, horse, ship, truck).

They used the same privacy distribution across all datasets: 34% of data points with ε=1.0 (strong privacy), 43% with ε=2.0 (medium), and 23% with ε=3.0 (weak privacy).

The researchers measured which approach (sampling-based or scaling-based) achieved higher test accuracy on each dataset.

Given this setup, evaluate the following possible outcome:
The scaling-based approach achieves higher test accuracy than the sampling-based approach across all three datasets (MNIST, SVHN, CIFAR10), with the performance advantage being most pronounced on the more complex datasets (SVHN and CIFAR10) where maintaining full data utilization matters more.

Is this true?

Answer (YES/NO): NO